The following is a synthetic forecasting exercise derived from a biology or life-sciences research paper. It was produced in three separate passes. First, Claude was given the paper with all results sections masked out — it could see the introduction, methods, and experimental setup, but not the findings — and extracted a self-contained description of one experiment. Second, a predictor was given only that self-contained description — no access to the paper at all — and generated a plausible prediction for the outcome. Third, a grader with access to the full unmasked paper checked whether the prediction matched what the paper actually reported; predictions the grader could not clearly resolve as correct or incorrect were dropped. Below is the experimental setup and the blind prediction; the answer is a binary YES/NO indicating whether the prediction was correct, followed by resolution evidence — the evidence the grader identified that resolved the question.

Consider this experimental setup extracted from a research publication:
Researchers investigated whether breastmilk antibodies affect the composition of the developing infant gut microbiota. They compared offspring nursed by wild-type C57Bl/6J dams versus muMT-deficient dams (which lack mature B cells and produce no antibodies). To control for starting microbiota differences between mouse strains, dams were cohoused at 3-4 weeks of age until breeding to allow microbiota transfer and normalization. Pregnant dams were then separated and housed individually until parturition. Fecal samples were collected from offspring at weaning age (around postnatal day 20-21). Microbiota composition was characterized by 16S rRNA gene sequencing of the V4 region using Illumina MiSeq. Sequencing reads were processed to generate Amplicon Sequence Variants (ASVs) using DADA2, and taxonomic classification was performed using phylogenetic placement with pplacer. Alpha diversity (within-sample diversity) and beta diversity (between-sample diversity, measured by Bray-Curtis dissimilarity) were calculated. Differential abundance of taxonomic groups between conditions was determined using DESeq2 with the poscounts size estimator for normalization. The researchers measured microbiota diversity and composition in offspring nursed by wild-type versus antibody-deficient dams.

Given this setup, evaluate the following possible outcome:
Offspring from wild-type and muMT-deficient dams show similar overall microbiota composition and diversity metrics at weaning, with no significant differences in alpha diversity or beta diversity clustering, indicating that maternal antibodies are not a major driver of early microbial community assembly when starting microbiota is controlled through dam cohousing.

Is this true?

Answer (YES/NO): YES